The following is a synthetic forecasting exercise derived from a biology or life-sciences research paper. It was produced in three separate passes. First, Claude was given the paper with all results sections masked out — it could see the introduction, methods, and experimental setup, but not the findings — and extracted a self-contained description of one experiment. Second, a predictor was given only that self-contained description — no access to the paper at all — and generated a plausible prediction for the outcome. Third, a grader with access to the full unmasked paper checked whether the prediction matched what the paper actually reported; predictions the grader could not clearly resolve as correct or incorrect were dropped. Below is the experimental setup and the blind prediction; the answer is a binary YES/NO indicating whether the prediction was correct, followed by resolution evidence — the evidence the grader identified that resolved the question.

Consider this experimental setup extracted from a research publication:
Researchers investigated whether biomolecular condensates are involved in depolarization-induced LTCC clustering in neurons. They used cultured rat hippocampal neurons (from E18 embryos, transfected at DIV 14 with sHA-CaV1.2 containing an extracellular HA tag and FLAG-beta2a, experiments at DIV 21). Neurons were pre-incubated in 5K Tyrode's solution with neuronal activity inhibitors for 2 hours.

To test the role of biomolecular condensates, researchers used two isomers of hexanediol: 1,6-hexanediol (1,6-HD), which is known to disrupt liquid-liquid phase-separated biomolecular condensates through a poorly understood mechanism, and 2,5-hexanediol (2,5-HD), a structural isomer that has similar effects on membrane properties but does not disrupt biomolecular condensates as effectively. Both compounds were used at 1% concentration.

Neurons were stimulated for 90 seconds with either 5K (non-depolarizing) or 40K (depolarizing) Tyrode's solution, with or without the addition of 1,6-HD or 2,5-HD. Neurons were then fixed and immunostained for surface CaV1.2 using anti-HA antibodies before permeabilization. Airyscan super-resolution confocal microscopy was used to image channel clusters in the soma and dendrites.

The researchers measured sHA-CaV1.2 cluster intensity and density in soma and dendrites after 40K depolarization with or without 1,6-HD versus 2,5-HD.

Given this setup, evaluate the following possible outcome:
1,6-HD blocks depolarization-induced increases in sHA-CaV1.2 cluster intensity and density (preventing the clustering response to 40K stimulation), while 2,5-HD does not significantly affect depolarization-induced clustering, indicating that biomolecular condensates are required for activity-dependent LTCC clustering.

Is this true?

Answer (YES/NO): NO